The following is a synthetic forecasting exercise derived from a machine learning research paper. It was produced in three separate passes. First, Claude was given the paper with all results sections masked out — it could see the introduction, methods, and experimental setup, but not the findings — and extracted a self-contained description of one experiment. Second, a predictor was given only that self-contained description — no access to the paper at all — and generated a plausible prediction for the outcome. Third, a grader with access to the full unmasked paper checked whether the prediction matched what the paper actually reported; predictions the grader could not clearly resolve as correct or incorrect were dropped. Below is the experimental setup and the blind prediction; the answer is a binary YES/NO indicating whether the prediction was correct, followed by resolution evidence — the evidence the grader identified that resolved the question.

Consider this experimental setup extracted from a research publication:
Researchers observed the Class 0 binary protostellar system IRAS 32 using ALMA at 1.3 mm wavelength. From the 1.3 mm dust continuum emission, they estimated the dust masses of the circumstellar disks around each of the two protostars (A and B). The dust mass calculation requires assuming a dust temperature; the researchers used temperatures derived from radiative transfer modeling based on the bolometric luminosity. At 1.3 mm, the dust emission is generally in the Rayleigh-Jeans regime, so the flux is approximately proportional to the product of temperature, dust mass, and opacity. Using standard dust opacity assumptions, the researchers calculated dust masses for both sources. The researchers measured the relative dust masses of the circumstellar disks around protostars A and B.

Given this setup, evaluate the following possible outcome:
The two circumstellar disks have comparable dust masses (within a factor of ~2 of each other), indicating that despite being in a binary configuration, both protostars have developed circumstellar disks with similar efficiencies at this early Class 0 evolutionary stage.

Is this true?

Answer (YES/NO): YES